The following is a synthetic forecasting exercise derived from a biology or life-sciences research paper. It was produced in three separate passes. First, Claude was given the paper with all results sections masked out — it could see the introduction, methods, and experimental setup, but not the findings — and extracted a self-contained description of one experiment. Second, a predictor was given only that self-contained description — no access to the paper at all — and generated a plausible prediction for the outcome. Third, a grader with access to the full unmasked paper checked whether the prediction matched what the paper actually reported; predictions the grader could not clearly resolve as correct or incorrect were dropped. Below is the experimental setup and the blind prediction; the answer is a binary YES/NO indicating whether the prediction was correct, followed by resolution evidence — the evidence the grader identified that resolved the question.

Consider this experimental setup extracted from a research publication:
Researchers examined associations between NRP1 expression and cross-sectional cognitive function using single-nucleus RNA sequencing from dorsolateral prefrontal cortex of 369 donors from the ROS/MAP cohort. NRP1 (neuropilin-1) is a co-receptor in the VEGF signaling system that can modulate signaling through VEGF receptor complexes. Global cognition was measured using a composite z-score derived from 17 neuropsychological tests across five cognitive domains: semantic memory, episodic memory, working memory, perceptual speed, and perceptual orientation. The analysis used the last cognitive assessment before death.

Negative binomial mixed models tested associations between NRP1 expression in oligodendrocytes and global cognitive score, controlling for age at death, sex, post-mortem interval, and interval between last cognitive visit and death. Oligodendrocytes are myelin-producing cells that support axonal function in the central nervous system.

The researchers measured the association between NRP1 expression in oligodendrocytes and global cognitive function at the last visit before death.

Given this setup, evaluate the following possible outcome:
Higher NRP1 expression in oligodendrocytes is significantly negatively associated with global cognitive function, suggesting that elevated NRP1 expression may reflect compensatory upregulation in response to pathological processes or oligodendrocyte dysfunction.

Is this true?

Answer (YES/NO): NO